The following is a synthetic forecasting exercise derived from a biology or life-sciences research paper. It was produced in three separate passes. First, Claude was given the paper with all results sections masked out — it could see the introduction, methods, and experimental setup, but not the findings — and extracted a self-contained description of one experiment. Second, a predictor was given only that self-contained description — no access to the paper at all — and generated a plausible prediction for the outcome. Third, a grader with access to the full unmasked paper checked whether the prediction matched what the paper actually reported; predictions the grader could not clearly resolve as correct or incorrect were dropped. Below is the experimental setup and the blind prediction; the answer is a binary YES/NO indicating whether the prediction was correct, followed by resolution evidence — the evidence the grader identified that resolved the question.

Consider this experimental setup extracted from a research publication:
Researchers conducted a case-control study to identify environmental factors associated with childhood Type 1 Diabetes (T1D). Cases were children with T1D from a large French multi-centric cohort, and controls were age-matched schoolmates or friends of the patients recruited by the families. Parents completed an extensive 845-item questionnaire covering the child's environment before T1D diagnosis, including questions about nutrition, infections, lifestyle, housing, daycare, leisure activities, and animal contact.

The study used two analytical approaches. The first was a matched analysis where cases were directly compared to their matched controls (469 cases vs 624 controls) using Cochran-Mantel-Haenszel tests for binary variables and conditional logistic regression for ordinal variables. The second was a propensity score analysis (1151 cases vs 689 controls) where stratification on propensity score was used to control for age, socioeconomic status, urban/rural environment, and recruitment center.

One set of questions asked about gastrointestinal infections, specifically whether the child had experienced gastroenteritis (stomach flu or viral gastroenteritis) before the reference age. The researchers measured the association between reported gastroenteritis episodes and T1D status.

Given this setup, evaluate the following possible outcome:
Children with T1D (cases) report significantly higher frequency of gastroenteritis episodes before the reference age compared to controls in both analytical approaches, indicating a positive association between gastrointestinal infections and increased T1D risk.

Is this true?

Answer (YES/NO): NO